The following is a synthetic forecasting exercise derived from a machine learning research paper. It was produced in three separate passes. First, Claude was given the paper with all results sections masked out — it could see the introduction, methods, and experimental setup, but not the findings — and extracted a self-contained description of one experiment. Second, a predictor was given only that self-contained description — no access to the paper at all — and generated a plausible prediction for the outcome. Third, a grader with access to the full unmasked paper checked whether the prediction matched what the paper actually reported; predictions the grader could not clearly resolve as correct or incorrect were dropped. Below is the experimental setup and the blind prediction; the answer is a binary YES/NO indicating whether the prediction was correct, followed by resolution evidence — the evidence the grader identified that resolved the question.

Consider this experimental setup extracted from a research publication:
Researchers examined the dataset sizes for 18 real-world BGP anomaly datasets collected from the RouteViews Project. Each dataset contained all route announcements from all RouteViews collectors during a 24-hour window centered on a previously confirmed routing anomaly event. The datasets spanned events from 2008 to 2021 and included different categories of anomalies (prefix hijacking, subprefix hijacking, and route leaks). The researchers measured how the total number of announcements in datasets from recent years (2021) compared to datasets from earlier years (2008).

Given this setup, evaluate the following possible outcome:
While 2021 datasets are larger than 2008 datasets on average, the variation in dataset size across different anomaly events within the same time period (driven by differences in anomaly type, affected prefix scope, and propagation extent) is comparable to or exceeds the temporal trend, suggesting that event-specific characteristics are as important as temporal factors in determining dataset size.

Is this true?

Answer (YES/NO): NO